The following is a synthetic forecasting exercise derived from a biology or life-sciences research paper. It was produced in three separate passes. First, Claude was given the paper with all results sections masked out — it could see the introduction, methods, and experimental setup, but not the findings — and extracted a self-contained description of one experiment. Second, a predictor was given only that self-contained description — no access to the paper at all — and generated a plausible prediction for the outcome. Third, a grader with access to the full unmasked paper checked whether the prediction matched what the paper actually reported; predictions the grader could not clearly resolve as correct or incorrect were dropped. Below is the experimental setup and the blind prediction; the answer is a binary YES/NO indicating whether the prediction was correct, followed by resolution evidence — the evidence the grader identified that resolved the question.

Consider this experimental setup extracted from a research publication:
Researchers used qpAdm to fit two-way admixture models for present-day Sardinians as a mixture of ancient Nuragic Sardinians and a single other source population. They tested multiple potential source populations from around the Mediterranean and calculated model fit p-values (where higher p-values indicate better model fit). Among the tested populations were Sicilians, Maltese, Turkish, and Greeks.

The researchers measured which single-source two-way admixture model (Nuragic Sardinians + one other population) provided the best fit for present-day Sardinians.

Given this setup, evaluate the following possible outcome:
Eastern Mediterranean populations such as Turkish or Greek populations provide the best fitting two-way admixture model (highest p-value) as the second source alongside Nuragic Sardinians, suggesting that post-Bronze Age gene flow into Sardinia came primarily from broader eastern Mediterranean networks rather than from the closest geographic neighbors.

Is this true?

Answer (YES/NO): NO